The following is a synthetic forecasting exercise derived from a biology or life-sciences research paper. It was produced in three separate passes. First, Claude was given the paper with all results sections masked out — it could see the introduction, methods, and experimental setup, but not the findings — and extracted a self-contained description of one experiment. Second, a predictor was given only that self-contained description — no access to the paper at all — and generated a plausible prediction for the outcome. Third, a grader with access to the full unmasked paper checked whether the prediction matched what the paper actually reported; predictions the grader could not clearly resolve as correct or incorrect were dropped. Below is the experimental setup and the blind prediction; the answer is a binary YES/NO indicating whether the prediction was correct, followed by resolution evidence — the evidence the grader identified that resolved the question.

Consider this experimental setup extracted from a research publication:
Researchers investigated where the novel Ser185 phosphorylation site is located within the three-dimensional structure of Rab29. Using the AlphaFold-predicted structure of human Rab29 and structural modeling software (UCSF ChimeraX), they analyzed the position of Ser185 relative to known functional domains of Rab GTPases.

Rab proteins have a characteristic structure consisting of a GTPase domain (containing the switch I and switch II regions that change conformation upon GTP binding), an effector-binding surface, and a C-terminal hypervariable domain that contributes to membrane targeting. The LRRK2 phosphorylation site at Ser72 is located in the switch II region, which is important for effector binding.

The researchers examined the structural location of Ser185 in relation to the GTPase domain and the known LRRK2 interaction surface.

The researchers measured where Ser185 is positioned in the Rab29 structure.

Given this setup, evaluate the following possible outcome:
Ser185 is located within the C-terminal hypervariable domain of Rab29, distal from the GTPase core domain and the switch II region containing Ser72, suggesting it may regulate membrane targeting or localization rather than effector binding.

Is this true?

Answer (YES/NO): NO